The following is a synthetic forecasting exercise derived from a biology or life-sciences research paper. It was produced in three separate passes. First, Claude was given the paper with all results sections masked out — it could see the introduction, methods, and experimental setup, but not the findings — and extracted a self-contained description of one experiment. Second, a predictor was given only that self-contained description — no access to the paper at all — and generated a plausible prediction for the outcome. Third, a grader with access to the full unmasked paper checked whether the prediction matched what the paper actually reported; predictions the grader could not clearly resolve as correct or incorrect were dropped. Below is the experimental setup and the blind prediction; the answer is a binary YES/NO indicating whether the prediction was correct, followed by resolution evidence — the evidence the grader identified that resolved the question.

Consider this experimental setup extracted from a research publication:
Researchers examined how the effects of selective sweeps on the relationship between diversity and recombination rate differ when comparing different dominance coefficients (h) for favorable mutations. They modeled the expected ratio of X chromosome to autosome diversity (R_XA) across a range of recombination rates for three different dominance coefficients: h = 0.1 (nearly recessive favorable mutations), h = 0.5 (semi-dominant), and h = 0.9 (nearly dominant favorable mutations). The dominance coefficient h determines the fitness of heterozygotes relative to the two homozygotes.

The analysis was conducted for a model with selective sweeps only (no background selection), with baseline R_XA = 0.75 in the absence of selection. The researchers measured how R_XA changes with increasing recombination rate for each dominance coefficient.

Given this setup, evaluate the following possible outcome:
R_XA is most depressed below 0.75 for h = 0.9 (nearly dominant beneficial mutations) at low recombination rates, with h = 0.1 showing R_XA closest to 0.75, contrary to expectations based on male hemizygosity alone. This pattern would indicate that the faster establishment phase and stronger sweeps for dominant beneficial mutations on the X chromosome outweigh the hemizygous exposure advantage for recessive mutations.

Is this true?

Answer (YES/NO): NO